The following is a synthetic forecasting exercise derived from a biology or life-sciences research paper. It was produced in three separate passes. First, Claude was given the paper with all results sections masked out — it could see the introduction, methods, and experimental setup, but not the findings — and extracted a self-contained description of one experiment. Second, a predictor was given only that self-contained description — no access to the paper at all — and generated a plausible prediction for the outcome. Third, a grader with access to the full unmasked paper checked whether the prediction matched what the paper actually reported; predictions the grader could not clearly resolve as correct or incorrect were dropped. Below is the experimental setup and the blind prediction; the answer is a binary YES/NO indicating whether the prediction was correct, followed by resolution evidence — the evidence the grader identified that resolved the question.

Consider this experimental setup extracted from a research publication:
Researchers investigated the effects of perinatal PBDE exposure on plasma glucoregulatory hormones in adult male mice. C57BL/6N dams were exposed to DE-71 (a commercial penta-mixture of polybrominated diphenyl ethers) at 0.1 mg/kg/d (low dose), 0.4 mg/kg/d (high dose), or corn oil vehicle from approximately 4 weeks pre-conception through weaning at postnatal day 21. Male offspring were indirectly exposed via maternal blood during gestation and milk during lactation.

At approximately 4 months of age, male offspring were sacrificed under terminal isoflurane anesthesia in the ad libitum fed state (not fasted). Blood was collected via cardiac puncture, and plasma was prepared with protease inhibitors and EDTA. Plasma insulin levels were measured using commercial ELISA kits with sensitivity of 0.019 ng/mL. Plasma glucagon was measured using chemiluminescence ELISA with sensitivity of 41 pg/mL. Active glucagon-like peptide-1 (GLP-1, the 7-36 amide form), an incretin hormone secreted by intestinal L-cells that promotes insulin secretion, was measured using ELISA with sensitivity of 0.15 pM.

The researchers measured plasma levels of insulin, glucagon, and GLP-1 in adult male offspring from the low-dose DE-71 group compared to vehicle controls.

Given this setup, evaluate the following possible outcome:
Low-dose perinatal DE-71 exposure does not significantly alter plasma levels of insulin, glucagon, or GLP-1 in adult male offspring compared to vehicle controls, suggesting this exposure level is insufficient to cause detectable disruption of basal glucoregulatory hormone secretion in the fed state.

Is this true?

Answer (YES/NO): NO